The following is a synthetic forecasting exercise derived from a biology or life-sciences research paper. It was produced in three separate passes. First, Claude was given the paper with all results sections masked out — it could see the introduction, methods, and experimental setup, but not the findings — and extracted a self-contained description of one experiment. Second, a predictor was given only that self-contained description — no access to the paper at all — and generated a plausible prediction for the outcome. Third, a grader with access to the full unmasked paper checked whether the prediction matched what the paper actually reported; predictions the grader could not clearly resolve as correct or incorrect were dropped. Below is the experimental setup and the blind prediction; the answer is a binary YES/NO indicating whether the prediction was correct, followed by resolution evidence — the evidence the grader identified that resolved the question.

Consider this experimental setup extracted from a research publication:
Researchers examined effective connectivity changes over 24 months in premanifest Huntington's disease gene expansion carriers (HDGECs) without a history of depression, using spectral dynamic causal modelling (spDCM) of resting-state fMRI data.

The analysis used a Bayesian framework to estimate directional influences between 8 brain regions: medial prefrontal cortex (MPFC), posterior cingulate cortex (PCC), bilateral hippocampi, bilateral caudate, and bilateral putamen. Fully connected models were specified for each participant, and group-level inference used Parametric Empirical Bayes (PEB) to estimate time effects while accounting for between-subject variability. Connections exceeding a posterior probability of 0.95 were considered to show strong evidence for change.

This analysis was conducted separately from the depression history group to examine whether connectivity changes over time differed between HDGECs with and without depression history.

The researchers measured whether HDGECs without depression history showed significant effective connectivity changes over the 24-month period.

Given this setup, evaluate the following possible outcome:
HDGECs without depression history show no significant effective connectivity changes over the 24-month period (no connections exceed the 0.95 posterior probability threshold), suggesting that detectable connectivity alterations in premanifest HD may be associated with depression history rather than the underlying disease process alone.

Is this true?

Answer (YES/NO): NO